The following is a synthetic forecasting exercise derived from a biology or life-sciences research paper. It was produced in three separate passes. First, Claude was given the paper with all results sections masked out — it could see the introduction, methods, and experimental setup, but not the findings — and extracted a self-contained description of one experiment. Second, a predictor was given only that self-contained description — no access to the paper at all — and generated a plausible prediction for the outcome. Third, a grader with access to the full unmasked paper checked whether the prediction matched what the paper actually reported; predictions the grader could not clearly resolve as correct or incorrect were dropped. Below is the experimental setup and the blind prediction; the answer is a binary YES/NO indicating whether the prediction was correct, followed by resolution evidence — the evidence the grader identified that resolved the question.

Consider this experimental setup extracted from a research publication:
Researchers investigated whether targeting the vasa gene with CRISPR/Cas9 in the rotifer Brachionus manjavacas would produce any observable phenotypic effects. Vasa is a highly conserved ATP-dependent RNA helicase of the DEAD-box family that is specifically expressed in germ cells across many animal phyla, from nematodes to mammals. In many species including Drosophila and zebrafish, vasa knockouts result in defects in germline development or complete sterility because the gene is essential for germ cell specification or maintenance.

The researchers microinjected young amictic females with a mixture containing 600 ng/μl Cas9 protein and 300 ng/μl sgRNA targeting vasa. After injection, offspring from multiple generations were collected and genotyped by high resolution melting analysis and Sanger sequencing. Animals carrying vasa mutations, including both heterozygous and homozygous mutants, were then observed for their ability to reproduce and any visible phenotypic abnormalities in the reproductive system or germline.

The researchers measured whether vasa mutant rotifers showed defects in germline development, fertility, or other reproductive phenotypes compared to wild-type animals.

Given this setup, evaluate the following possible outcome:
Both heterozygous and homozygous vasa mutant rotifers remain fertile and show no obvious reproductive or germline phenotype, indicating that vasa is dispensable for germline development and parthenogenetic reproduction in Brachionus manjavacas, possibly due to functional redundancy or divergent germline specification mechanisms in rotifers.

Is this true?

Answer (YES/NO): NO